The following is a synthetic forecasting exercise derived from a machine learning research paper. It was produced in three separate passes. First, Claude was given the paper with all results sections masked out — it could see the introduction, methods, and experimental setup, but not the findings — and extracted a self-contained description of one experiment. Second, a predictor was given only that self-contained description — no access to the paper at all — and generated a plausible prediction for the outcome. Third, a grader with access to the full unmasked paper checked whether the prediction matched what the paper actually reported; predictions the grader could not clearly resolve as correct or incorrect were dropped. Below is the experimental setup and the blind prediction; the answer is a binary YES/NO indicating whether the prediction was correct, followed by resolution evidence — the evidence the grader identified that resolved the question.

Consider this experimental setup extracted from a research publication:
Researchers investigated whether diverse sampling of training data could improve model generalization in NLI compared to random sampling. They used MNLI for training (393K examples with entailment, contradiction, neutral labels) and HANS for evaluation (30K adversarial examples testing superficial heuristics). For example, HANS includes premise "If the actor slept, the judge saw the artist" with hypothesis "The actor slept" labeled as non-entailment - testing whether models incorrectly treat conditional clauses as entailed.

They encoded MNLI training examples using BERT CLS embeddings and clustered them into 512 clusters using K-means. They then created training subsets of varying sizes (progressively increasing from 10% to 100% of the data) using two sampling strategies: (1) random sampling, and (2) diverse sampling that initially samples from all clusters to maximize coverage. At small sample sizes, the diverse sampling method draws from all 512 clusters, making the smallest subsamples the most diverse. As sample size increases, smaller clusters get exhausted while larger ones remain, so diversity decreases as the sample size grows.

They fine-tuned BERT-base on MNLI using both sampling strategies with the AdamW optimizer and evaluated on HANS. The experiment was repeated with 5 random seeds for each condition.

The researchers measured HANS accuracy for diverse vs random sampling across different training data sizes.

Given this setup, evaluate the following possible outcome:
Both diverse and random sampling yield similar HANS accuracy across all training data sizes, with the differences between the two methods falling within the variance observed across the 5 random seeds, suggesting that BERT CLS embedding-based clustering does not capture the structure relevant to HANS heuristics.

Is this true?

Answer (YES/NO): YES